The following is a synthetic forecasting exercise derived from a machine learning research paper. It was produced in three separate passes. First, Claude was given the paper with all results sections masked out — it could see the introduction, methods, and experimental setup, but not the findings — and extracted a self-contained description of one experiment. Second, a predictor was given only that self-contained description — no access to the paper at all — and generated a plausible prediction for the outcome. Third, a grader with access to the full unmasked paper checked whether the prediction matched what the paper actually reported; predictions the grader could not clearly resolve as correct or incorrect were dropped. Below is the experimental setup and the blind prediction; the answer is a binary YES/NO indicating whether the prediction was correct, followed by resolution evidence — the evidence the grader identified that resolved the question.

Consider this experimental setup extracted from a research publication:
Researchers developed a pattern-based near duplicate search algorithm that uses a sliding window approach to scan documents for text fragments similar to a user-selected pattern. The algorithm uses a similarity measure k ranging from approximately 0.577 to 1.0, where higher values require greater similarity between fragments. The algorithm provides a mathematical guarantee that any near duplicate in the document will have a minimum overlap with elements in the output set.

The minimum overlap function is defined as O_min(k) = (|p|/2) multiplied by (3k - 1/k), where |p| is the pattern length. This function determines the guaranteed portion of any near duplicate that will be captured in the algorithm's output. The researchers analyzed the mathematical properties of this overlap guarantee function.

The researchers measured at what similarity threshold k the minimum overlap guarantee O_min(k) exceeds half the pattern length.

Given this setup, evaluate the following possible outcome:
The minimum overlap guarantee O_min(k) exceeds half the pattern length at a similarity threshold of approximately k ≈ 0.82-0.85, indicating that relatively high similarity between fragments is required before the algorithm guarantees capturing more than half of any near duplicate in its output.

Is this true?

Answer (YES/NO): NO